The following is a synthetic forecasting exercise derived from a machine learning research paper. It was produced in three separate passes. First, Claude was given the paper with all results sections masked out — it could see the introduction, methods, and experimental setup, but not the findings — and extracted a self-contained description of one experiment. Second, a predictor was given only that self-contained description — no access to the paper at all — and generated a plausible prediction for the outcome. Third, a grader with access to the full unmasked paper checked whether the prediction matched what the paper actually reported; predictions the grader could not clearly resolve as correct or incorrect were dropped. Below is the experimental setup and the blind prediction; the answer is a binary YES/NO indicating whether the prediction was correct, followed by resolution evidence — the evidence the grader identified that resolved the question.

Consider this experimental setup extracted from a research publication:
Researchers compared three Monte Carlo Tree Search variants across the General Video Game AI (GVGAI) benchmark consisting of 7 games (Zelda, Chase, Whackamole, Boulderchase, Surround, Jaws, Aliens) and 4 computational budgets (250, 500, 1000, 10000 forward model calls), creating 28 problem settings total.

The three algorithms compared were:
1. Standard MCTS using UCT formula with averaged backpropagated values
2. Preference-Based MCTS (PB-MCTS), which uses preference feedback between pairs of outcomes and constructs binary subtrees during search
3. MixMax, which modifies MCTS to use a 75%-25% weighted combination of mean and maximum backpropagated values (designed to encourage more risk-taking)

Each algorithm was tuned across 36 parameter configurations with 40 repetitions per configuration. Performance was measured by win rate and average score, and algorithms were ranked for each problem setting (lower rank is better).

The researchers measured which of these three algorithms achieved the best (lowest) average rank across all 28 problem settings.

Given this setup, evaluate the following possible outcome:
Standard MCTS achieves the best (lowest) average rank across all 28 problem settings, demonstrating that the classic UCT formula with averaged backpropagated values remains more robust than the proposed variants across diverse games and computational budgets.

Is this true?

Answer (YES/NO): YES